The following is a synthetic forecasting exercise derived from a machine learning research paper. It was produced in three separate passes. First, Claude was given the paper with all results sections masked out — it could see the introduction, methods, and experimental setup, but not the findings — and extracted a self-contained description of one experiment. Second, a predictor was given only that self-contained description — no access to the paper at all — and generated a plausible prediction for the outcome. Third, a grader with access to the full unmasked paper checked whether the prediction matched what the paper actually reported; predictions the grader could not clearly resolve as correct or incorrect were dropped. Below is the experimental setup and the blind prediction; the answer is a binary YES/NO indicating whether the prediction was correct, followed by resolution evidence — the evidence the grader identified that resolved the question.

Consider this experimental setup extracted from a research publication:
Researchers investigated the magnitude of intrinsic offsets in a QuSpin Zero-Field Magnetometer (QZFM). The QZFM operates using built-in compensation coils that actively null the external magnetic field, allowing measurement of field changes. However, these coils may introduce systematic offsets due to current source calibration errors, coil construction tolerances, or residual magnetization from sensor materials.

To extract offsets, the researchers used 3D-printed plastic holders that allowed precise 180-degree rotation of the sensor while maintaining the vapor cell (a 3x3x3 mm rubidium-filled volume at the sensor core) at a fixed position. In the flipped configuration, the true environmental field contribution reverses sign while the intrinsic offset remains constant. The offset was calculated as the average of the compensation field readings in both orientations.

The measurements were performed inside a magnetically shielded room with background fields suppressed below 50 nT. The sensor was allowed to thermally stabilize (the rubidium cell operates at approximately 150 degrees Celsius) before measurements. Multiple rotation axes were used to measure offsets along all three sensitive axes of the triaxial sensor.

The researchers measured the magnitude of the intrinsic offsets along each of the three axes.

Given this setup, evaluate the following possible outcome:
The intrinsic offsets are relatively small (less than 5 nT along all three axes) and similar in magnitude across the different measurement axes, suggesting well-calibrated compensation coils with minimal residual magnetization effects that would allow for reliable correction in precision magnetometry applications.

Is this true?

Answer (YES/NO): NO